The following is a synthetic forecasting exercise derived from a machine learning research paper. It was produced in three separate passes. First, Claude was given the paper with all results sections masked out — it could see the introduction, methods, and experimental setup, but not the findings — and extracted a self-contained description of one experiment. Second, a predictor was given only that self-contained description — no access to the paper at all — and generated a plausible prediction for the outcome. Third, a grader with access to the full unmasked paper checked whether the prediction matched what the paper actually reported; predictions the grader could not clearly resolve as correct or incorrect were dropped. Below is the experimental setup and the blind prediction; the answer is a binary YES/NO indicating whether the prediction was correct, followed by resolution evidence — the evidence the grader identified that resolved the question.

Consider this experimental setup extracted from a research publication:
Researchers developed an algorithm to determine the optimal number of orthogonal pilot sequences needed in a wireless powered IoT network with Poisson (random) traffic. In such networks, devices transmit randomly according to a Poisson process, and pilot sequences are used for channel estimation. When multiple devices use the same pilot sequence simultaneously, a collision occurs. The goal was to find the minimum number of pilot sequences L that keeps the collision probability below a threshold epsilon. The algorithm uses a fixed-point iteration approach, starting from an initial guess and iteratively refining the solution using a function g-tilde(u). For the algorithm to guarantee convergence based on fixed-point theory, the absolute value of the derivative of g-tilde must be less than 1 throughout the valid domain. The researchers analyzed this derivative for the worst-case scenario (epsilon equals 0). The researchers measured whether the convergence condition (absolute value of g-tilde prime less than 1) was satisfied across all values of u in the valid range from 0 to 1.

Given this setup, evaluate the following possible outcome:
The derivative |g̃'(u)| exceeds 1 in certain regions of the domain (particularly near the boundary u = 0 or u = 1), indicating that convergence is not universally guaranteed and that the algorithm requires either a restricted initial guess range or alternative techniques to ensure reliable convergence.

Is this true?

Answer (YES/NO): NO